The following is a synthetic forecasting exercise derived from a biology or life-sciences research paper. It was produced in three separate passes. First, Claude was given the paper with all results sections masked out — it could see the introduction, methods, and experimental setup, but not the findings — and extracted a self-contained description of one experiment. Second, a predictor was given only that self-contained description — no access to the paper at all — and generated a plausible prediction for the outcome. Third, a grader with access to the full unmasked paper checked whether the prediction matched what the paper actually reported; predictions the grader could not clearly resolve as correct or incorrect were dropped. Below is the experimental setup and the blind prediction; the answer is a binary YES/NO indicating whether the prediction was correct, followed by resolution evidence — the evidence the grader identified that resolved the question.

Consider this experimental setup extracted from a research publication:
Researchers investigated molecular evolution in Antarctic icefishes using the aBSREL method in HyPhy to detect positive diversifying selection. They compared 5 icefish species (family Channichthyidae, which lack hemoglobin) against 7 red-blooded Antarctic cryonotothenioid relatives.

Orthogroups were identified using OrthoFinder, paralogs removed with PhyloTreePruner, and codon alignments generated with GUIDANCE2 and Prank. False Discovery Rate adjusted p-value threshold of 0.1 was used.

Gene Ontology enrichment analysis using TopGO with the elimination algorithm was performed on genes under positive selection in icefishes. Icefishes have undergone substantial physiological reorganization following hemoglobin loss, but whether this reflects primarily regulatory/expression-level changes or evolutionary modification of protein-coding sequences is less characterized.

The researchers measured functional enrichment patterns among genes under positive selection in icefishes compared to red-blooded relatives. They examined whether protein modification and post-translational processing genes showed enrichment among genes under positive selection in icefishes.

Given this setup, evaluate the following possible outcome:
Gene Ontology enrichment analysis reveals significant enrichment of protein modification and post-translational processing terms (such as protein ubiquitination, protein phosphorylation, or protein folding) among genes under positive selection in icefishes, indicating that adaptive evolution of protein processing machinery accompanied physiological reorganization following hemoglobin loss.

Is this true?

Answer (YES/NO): YES